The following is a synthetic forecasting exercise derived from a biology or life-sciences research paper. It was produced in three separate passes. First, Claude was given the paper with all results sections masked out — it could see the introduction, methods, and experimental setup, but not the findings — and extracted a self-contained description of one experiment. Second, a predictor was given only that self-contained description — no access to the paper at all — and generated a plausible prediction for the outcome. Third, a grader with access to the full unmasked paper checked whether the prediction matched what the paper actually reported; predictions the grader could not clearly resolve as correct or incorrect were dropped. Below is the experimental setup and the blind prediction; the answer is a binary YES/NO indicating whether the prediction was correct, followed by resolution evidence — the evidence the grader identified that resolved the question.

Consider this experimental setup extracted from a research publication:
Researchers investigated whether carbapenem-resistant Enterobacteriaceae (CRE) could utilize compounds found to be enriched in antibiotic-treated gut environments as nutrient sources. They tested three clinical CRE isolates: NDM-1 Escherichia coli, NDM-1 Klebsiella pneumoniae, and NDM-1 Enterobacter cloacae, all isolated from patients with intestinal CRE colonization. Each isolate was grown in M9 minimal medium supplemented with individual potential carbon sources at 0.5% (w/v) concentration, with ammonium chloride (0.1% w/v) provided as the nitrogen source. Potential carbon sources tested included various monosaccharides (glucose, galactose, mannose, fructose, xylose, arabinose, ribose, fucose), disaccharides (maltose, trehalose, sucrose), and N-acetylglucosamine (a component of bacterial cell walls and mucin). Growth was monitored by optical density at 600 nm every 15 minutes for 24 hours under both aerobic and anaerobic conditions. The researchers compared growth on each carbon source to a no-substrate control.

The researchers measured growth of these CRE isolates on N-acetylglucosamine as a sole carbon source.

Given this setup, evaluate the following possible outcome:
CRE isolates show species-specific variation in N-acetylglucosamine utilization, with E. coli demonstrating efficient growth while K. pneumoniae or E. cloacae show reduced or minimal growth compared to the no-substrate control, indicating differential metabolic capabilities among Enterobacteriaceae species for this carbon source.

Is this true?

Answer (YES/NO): NO